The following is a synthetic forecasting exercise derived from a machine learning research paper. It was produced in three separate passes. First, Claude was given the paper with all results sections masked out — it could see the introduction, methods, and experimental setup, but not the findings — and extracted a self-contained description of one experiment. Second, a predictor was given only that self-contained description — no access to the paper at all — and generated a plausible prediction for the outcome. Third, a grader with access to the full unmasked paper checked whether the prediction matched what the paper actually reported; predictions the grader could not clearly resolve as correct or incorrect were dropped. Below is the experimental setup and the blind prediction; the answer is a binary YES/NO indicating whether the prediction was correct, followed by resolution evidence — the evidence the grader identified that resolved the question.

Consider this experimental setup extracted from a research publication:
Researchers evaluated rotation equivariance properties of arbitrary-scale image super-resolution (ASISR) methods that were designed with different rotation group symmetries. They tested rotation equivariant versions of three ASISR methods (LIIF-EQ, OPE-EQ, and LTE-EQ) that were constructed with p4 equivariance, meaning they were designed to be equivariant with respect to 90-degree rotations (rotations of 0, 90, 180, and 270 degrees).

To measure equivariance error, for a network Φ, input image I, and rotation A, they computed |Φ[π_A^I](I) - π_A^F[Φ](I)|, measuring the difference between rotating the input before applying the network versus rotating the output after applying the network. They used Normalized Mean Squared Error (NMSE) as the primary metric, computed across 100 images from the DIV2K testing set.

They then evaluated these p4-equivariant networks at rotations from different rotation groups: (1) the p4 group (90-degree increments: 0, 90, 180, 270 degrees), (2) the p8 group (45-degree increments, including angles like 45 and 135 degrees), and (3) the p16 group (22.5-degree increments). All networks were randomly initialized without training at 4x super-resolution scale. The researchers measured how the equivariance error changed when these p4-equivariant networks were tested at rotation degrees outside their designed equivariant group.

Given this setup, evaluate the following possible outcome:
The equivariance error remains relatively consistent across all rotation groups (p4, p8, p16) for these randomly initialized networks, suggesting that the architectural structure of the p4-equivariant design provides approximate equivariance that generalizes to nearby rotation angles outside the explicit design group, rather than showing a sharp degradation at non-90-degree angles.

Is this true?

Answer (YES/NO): NO